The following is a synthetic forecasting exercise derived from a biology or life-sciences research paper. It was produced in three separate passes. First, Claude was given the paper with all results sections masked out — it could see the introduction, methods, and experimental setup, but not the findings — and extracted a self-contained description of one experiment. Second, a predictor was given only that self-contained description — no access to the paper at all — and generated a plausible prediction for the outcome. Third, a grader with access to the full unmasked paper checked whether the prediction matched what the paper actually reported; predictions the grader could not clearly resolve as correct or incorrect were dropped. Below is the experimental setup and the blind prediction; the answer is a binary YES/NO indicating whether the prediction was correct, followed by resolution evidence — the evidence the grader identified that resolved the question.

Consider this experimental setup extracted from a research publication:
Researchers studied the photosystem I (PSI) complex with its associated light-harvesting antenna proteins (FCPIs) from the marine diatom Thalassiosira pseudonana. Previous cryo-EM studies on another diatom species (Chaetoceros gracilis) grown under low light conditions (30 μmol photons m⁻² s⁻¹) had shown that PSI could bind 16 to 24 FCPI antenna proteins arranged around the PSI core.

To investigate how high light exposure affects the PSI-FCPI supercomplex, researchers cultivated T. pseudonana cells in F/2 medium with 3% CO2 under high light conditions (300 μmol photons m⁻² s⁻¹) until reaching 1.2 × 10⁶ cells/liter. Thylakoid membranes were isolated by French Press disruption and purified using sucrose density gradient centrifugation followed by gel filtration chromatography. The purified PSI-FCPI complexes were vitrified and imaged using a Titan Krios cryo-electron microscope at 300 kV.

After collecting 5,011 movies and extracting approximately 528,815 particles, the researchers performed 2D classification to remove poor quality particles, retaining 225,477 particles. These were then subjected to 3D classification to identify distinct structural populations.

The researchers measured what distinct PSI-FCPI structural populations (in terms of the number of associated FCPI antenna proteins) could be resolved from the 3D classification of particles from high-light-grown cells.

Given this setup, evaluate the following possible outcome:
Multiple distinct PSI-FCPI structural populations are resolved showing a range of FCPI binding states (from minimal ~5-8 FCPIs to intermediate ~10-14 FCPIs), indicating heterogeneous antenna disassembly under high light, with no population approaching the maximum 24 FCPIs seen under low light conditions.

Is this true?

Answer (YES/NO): YES